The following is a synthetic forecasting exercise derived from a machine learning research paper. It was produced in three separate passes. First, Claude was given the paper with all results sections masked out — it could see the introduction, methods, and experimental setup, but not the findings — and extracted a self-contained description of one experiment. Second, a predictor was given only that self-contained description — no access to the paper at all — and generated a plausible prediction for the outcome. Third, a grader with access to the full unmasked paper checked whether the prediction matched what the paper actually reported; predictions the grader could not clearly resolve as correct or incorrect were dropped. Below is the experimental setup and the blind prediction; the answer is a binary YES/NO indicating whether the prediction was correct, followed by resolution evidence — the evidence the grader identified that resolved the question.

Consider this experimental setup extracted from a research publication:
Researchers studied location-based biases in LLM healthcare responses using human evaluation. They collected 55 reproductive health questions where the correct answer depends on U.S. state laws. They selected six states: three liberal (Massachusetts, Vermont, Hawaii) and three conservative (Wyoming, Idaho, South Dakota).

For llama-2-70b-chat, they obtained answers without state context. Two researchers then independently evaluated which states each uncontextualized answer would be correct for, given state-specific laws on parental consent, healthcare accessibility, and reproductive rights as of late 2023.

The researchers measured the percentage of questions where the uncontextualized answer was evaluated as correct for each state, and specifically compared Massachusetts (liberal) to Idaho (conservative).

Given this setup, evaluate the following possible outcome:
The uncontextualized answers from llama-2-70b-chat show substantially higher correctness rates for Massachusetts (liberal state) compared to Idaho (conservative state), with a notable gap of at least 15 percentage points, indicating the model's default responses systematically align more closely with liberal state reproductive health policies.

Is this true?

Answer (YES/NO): YES